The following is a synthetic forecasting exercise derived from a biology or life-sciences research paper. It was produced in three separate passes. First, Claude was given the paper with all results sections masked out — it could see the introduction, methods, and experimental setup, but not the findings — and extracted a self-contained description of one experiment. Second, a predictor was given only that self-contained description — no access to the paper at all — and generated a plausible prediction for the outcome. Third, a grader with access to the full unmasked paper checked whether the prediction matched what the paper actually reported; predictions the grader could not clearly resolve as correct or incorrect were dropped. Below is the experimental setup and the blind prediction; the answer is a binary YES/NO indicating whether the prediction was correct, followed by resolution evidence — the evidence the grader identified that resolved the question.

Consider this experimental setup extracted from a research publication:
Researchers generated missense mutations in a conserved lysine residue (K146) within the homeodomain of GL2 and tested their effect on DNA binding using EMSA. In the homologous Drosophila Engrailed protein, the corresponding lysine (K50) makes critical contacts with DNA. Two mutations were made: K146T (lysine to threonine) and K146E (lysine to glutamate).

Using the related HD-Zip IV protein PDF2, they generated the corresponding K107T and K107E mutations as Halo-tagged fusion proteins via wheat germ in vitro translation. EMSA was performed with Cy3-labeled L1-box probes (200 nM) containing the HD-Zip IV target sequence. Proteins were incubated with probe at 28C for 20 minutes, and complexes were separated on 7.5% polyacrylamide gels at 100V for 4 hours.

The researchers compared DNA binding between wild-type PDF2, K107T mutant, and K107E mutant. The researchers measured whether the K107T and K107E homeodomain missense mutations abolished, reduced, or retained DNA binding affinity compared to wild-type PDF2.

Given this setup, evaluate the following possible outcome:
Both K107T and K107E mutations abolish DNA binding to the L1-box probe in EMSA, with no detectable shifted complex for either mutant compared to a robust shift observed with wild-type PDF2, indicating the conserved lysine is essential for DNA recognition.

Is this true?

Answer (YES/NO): NO